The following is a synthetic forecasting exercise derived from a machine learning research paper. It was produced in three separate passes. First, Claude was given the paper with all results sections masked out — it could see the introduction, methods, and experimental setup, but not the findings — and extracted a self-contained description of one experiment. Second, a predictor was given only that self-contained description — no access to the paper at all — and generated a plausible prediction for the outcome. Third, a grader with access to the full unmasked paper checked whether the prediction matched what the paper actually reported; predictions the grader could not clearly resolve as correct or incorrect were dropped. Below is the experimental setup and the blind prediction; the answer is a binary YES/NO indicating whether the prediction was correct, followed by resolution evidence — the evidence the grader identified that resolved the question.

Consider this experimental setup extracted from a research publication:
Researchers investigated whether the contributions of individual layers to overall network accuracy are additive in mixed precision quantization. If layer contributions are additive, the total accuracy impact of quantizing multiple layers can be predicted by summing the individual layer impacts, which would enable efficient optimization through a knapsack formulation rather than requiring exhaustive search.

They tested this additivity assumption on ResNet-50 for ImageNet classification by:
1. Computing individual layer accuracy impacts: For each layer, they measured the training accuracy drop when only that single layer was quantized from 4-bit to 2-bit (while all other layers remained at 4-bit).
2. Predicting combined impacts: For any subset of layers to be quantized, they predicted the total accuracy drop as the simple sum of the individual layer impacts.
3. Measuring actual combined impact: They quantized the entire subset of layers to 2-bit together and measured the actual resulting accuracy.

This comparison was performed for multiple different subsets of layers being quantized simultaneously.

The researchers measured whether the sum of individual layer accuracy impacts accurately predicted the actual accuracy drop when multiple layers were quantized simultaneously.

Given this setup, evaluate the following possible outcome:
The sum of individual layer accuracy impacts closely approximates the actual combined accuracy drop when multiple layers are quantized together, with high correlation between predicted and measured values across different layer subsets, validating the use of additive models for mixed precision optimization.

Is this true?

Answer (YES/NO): YES